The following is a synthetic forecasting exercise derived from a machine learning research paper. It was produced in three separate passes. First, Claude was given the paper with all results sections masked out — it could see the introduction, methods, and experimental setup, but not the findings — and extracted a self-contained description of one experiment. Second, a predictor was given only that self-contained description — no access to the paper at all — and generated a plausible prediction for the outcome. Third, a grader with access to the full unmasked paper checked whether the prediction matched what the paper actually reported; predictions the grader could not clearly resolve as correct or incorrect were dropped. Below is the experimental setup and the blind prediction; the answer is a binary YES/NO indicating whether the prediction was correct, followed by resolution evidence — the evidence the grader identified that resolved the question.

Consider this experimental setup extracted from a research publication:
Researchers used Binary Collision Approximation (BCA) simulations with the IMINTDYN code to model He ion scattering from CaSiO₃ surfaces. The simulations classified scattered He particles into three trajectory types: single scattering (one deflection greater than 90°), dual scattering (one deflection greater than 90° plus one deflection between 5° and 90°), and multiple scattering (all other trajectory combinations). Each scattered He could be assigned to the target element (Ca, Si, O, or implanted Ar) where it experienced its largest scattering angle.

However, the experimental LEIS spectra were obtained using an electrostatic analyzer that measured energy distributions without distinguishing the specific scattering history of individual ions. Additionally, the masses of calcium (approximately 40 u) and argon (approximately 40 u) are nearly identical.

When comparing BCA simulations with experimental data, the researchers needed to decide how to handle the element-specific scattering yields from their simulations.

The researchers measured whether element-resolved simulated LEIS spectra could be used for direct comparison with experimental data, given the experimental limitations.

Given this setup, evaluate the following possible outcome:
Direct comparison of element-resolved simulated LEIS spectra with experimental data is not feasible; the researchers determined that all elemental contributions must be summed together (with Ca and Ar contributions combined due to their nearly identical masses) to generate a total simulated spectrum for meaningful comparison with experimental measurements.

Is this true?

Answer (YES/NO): YES